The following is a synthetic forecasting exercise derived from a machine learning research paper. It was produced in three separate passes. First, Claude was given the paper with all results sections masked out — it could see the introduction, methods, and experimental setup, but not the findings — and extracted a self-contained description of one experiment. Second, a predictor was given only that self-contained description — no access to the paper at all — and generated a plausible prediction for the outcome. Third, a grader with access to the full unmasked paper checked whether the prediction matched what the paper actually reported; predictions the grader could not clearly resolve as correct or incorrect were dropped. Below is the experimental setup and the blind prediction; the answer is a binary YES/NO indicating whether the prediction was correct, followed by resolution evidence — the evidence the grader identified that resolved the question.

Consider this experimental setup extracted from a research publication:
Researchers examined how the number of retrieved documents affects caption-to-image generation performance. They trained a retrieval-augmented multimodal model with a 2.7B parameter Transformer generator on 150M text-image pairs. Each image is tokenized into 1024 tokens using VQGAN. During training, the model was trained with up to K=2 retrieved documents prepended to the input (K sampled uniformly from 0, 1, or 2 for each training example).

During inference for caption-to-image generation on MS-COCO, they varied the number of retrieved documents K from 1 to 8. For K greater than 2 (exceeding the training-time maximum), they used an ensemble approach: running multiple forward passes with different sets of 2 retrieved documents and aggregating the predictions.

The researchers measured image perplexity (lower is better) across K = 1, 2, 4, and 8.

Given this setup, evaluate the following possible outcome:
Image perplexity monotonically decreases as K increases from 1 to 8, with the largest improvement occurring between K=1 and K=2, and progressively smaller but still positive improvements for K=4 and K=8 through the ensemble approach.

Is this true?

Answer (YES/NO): NO